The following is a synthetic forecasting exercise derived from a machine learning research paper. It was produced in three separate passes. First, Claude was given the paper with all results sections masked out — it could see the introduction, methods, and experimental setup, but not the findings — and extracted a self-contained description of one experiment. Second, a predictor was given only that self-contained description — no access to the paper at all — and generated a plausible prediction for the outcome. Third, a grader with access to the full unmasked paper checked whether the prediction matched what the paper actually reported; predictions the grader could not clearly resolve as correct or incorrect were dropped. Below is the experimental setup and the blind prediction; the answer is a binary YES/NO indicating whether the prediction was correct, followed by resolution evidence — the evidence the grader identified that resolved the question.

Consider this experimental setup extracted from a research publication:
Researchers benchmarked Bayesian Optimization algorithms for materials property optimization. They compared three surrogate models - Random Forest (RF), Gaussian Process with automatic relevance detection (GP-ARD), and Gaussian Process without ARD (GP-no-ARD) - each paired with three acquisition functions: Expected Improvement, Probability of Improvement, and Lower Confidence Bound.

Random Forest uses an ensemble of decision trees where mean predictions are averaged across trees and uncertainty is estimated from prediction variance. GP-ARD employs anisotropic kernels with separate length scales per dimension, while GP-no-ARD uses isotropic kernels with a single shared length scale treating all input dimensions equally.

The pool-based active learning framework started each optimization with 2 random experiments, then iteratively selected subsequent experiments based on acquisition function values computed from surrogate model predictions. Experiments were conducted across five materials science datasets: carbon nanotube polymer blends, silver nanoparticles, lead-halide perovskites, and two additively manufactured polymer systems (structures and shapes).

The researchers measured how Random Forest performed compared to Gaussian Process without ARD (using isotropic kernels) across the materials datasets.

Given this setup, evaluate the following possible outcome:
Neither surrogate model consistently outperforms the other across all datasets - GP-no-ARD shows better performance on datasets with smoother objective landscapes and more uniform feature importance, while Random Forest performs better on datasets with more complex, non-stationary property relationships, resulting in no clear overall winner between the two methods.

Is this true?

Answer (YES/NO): NO